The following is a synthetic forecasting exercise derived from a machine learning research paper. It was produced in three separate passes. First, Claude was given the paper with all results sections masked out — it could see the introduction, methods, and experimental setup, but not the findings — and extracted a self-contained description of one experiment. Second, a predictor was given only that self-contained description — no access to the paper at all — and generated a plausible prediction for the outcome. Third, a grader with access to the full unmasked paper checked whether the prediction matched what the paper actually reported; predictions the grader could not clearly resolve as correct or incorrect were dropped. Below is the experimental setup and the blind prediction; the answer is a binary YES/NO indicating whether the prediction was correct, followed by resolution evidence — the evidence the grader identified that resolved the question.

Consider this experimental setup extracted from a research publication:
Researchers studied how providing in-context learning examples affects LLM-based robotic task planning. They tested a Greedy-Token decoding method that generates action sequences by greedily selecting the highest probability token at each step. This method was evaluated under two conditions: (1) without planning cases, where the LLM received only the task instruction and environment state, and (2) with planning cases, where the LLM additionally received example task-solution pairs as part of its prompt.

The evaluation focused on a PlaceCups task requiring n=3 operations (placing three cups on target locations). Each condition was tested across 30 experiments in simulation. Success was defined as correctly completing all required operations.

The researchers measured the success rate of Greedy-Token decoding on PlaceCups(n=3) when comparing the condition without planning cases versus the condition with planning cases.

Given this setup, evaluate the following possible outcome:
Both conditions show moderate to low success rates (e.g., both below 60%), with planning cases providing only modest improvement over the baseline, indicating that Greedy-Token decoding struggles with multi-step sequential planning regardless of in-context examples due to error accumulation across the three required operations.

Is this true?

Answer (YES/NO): NO